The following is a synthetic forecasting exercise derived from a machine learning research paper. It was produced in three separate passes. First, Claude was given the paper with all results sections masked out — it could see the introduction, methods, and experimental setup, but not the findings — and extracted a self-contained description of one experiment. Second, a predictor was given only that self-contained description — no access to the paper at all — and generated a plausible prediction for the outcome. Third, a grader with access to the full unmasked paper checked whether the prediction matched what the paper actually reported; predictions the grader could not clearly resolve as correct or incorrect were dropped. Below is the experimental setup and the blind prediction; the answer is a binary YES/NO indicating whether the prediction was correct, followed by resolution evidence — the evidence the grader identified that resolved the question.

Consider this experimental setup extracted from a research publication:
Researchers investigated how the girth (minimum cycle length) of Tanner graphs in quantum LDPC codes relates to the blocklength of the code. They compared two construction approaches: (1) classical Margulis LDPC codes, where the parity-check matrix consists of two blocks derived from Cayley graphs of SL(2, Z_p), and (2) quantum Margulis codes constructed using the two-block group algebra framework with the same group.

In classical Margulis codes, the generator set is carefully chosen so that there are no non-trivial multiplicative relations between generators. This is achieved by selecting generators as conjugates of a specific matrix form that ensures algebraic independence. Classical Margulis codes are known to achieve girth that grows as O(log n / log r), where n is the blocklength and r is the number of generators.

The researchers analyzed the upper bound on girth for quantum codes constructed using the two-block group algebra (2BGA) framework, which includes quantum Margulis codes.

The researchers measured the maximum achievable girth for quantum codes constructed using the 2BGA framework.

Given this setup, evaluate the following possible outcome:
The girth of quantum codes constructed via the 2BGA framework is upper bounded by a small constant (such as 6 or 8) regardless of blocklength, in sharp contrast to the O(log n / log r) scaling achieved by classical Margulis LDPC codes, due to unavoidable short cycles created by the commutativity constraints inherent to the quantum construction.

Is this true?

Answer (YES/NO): YES